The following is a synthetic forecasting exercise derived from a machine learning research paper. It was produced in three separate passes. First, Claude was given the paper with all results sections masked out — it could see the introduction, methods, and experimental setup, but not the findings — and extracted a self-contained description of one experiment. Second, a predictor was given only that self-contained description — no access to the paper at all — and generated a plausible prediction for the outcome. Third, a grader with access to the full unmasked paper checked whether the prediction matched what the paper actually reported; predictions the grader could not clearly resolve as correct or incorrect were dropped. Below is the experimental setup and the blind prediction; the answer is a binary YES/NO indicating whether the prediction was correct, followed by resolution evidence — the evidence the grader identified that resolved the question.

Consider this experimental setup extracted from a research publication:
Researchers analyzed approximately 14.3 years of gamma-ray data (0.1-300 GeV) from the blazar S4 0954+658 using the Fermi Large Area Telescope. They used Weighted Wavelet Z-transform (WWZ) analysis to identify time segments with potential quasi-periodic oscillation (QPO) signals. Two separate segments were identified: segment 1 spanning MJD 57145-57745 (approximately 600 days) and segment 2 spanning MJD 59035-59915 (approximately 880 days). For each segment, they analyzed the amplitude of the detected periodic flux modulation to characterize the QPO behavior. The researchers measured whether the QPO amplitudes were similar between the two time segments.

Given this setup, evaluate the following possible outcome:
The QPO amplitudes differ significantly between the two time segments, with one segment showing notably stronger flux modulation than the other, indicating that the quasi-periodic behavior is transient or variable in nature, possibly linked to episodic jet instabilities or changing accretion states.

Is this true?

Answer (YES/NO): YES